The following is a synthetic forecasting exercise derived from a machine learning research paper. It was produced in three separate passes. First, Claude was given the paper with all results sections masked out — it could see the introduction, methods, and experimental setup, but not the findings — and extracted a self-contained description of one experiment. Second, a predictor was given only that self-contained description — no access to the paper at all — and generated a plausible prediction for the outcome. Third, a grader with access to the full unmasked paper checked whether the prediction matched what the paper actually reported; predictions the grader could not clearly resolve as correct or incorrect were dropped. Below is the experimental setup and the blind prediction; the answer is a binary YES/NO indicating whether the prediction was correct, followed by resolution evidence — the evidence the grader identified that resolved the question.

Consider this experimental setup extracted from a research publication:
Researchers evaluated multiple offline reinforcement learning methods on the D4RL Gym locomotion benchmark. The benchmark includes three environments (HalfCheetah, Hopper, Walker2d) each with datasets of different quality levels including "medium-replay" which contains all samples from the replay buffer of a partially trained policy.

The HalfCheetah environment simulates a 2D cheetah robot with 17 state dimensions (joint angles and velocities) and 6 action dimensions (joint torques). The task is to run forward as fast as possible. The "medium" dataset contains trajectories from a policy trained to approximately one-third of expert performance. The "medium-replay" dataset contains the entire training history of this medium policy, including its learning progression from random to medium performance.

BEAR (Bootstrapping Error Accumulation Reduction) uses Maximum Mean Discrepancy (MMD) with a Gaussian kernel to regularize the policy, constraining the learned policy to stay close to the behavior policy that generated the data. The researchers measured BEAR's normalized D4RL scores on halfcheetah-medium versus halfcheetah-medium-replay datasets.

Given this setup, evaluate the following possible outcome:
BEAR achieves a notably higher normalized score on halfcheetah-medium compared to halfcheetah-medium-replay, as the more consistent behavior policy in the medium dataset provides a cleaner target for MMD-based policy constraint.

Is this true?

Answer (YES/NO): YES